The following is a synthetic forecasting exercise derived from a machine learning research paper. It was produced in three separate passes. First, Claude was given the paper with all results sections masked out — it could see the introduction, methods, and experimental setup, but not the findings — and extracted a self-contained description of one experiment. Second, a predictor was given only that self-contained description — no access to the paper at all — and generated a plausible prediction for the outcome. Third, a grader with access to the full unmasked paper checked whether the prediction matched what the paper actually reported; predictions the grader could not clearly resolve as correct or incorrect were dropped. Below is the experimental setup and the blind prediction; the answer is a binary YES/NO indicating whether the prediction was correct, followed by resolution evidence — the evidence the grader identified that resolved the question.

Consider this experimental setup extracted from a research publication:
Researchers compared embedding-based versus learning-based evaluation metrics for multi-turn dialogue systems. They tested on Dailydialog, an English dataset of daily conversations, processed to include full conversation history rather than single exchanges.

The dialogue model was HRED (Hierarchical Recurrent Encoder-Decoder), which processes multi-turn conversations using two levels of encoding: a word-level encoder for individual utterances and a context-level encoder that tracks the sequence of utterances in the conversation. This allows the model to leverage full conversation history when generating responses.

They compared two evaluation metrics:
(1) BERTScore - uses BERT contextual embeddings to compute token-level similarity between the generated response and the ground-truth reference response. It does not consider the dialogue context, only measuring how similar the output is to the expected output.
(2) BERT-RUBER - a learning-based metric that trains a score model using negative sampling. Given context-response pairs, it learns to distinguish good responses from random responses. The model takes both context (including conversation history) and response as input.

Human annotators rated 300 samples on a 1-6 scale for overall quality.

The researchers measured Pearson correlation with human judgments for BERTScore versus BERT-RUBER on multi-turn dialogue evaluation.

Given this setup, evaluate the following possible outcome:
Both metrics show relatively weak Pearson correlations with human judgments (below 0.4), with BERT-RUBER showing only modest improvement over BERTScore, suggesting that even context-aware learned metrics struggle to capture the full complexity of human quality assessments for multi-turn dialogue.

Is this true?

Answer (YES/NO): NO